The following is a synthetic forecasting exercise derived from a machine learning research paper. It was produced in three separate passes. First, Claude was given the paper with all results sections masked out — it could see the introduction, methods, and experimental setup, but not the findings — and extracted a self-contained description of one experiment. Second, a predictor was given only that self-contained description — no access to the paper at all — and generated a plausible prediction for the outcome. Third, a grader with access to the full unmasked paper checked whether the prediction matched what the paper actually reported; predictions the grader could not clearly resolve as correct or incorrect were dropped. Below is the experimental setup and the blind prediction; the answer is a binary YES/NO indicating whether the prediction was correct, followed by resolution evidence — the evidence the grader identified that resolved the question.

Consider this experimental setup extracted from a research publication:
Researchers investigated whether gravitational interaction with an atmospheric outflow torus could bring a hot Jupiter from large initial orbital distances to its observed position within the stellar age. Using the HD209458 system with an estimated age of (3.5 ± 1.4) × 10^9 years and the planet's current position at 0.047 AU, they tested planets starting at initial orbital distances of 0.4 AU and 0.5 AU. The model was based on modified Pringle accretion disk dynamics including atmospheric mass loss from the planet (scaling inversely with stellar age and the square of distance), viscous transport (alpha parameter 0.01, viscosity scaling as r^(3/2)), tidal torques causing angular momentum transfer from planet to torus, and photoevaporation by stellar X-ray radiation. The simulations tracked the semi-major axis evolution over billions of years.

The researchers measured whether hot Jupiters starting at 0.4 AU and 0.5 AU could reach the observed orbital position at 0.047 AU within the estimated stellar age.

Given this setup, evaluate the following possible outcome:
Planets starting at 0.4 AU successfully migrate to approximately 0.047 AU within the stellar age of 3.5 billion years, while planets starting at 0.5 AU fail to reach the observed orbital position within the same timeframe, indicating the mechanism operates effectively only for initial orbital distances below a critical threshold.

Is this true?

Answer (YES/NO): NO